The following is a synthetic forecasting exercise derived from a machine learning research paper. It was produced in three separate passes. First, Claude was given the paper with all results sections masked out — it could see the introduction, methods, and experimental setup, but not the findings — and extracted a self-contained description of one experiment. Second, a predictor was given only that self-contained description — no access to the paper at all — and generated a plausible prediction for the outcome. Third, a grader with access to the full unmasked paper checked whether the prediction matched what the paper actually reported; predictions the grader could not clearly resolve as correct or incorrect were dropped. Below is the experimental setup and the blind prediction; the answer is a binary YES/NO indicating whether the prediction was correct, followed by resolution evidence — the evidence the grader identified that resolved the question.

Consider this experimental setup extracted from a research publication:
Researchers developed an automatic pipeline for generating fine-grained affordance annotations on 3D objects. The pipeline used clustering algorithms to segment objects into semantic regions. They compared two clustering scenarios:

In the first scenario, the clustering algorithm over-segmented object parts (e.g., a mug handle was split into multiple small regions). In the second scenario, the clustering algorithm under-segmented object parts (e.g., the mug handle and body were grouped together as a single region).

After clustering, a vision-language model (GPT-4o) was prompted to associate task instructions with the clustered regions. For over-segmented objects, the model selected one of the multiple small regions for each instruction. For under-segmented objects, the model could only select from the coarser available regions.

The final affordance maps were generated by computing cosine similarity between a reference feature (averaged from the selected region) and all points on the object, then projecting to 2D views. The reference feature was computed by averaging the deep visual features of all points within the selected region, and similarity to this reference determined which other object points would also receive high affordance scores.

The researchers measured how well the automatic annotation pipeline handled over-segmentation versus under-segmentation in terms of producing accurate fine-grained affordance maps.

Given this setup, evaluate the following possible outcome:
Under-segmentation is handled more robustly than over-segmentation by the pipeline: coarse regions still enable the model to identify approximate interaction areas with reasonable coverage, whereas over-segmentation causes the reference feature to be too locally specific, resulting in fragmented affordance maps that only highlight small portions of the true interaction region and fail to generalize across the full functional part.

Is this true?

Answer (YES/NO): NO